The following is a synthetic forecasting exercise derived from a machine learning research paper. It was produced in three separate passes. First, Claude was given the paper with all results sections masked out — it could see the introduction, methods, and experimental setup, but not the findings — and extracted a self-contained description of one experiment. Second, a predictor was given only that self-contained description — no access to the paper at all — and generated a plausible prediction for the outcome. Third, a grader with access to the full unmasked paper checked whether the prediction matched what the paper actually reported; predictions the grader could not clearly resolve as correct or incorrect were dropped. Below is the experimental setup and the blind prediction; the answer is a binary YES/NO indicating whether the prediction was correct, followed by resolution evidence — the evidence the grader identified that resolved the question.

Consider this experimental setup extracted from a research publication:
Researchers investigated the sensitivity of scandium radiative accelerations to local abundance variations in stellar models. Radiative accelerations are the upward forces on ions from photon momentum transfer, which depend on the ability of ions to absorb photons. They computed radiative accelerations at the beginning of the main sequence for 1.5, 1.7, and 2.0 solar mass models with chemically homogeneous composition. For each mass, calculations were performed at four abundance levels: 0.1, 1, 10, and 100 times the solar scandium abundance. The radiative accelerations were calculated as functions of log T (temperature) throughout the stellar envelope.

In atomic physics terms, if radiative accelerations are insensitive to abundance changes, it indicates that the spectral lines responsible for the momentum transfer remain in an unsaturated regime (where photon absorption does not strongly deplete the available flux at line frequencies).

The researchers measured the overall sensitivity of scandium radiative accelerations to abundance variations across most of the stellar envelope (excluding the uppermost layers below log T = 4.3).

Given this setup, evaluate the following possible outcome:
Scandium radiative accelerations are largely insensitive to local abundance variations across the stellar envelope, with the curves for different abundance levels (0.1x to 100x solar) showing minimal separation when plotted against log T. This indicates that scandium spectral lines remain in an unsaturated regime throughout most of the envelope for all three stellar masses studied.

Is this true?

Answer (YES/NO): YES